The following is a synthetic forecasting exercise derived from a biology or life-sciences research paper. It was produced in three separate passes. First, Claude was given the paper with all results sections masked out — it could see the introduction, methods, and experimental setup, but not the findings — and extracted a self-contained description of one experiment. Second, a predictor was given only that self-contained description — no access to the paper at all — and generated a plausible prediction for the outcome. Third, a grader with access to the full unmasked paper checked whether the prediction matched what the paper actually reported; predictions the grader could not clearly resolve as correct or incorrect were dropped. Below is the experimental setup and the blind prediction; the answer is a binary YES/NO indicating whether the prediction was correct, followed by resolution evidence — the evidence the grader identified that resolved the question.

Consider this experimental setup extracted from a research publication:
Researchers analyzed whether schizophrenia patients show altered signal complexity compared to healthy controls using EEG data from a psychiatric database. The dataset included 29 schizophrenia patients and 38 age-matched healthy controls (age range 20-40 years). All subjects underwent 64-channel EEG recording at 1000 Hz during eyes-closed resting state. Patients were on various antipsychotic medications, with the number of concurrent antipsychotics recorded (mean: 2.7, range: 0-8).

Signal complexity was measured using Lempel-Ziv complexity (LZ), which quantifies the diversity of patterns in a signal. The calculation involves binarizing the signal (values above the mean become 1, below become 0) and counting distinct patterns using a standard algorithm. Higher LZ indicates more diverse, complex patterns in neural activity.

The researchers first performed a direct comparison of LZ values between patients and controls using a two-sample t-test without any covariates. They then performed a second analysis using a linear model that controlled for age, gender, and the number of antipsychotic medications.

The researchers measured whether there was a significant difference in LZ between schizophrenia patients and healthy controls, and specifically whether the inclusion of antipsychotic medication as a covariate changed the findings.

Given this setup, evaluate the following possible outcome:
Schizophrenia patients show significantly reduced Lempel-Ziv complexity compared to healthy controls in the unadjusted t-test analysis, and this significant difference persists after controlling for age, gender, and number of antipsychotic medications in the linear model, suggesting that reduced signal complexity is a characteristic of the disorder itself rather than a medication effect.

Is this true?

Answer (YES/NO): NO